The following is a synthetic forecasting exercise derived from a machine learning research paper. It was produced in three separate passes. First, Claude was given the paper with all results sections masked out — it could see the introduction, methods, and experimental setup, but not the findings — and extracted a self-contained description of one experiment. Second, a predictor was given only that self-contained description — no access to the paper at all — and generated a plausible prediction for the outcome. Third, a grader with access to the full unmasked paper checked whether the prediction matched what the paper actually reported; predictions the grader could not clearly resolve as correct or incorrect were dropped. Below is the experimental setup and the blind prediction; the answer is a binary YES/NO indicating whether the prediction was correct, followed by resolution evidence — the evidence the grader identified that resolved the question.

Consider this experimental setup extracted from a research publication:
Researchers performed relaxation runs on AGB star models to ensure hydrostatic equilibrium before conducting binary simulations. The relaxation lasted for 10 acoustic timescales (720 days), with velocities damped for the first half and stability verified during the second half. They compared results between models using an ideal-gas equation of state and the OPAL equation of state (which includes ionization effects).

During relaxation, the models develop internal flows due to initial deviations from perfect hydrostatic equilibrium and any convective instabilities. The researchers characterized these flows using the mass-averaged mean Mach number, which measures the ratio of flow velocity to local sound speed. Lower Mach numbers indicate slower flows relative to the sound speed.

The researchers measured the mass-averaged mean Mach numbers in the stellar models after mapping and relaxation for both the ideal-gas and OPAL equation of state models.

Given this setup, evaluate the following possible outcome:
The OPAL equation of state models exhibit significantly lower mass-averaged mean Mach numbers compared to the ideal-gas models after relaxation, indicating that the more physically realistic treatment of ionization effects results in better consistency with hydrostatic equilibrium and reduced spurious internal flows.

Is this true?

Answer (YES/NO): NO